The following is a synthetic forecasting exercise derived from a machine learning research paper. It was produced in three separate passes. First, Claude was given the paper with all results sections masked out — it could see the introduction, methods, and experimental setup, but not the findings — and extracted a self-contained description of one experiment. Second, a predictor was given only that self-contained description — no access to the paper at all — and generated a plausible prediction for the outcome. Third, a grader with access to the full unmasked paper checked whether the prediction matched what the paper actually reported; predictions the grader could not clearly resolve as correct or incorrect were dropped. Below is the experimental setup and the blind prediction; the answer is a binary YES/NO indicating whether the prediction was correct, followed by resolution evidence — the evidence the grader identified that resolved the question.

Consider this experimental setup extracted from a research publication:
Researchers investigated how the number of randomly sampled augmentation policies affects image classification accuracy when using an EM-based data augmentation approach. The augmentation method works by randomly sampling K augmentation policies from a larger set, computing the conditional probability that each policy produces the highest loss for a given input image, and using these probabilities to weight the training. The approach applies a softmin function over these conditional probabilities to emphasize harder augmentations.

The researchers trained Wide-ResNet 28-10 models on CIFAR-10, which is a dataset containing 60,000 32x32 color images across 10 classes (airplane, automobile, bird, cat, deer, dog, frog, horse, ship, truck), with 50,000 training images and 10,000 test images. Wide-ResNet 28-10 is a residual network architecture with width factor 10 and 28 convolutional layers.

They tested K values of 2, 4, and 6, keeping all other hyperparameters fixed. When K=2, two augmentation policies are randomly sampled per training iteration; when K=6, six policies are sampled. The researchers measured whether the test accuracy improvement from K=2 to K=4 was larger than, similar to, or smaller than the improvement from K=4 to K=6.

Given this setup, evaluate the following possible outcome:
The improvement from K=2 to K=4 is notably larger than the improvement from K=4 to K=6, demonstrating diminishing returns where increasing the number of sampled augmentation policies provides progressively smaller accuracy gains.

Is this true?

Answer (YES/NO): YES